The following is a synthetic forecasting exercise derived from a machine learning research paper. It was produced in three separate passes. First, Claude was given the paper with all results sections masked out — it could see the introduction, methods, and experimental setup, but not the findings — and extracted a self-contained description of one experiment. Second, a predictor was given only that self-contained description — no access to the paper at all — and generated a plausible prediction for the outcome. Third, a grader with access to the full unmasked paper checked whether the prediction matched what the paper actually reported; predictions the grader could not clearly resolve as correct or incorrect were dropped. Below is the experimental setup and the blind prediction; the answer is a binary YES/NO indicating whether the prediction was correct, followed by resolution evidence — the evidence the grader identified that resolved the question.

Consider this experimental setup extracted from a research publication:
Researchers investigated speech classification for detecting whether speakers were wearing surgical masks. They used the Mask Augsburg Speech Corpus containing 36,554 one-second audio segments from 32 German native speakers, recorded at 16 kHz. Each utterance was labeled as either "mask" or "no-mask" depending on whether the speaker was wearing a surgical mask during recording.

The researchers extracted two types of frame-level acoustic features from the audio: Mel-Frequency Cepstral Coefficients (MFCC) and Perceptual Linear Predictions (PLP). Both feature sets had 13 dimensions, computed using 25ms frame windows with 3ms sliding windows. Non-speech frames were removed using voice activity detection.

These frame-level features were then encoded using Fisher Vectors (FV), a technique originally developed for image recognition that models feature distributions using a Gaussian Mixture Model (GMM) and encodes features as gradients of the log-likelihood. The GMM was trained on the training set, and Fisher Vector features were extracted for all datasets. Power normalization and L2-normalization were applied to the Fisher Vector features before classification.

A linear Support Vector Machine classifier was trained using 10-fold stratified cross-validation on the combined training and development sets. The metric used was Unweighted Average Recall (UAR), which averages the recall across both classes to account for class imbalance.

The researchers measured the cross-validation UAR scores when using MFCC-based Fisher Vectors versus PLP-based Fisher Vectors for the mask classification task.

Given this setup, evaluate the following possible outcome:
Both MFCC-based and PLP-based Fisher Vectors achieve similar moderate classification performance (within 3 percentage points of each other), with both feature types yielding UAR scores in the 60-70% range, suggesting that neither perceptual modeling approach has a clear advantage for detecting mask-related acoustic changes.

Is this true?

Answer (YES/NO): NO